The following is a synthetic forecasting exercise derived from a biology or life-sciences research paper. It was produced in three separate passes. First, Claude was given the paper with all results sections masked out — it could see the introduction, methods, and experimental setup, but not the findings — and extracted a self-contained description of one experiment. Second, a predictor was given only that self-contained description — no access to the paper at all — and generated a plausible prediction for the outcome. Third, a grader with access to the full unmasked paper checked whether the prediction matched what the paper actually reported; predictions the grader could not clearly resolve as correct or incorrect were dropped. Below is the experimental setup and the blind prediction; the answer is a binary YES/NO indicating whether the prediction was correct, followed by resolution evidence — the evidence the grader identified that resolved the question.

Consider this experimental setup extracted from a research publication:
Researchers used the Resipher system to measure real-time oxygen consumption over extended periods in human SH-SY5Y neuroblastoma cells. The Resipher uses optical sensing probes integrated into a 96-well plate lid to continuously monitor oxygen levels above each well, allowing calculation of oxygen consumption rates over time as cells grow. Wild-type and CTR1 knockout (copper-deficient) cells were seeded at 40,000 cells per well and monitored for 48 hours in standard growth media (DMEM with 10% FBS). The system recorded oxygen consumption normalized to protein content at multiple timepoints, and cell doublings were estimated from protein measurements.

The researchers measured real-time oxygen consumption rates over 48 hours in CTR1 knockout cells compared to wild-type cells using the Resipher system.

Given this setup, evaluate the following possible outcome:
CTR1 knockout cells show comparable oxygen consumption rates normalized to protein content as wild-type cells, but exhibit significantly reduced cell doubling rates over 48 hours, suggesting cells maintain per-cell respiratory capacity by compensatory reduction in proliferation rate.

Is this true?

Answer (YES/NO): NO